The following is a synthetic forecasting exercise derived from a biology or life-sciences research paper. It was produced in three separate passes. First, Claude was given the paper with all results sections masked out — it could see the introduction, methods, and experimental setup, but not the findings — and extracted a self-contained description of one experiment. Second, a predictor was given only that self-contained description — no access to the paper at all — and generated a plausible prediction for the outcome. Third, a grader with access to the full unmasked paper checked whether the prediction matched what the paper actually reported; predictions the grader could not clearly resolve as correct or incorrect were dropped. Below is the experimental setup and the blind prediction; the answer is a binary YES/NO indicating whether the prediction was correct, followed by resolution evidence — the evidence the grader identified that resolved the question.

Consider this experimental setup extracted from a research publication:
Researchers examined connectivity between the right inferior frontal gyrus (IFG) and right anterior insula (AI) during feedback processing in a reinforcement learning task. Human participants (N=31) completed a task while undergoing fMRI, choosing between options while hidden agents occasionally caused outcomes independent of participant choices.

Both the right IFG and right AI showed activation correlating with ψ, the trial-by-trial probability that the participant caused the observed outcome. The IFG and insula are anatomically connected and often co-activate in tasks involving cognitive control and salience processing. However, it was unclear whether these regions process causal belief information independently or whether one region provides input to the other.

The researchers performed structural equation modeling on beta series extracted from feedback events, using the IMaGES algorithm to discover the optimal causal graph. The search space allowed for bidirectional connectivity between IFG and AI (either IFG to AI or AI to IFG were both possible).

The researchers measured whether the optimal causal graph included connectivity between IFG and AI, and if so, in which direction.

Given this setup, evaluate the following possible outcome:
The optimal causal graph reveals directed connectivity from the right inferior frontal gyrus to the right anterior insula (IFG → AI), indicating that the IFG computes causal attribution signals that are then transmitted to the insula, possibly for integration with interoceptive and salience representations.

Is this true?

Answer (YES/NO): NO